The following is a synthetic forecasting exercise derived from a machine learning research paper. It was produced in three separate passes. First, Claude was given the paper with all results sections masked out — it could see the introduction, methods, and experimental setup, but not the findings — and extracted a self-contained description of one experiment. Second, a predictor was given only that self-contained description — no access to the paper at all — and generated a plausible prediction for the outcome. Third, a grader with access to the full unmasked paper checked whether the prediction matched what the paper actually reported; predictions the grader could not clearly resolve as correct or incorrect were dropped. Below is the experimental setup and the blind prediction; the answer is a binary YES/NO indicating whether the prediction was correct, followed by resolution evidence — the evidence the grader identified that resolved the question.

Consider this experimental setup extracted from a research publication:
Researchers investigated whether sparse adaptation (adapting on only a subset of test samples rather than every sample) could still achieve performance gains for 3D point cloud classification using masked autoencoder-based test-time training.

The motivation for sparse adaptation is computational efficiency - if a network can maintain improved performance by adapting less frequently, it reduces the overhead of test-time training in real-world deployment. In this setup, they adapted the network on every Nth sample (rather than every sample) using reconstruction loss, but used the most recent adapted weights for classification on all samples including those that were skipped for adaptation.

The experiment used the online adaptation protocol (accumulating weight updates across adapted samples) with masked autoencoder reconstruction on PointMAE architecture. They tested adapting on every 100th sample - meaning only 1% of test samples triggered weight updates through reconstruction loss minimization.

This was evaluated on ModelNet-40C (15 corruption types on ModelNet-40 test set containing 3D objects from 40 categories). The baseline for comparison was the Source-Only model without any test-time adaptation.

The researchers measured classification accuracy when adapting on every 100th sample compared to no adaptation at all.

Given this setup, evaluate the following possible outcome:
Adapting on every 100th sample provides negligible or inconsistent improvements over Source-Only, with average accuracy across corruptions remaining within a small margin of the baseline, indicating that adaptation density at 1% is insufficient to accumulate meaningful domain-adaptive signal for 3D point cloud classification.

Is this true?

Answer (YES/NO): NO